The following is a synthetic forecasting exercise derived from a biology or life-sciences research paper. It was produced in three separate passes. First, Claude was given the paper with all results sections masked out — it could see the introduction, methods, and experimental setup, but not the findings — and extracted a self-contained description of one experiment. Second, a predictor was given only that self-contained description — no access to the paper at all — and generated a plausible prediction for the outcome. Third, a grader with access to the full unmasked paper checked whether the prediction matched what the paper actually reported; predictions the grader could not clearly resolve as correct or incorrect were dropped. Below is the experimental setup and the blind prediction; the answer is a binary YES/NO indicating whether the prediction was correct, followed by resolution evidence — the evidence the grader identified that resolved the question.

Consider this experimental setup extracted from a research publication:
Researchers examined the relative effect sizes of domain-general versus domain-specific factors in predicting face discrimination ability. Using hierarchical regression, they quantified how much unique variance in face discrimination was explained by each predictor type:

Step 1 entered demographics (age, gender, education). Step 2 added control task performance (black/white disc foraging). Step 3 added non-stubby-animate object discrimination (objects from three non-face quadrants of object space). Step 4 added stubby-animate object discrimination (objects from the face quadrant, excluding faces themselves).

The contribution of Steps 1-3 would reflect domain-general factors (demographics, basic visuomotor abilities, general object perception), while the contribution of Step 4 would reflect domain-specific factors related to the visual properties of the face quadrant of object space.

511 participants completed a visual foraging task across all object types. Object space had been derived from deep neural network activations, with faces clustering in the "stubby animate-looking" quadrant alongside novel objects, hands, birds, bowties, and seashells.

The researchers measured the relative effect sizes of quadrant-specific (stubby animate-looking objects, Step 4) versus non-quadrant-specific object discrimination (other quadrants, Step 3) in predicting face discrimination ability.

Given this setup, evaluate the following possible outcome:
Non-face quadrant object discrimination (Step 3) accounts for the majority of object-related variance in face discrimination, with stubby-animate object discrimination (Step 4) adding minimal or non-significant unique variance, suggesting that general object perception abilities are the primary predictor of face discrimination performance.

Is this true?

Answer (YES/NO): NO